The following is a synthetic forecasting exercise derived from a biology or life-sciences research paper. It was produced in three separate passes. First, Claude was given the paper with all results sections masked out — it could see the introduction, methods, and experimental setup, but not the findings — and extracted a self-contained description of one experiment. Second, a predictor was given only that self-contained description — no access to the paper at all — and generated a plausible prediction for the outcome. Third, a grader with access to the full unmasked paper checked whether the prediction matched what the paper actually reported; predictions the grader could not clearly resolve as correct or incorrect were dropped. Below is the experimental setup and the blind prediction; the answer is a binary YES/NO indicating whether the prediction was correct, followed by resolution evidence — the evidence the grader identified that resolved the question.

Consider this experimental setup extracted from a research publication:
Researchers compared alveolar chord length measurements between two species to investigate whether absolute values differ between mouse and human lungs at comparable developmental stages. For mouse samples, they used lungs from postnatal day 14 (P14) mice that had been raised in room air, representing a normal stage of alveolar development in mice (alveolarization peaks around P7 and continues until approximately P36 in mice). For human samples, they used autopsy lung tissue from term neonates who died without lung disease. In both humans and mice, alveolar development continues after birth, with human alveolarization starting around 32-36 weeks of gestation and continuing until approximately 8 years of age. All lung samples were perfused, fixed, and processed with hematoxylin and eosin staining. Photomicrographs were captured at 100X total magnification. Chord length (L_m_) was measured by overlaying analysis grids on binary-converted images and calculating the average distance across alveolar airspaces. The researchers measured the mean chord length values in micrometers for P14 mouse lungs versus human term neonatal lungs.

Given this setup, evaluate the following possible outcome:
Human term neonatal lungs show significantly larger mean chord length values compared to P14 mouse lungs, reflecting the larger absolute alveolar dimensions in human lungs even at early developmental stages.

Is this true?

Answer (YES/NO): YES